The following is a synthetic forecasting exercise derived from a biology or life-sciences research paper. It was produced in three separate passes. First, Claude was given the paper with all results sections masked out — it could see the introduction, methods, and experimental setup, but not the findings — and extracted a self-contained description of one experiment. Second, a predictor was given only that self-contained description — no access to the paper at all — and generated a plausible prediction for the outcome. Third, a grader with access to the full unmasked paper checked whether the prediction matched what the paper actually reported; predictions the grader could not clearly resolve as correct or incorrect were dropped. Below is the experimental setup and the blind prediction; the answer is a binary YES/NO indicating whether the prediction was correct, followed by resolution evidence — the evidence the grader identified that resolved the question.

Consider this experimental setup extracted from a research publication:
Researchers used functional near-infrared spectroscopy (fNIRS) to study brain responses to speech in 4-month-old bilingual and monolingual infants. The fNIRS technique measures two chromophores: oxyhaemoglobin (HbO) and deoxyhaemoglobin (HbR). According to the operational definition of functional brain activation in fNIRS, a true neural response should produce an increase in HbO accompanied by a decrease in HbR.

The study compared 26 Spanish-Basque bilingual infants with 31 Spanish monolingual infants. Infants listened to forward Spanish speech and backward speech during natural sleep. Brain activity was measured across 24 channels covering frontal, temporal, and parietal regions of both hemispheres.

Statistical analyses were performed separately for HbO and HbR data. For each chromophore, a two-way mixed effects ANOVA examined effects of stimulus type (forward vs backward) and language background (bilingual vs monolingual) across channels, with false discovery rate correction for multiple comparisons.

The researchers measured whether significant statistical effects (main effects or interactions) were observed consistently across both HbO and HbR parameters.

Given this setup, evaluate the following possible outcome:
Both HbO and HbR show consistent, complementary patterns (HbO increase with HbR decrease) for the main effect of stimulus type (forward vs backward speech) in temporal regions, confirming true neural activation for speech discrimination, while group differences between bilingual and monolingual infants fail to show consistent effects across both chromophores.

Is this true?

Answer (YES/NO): NO